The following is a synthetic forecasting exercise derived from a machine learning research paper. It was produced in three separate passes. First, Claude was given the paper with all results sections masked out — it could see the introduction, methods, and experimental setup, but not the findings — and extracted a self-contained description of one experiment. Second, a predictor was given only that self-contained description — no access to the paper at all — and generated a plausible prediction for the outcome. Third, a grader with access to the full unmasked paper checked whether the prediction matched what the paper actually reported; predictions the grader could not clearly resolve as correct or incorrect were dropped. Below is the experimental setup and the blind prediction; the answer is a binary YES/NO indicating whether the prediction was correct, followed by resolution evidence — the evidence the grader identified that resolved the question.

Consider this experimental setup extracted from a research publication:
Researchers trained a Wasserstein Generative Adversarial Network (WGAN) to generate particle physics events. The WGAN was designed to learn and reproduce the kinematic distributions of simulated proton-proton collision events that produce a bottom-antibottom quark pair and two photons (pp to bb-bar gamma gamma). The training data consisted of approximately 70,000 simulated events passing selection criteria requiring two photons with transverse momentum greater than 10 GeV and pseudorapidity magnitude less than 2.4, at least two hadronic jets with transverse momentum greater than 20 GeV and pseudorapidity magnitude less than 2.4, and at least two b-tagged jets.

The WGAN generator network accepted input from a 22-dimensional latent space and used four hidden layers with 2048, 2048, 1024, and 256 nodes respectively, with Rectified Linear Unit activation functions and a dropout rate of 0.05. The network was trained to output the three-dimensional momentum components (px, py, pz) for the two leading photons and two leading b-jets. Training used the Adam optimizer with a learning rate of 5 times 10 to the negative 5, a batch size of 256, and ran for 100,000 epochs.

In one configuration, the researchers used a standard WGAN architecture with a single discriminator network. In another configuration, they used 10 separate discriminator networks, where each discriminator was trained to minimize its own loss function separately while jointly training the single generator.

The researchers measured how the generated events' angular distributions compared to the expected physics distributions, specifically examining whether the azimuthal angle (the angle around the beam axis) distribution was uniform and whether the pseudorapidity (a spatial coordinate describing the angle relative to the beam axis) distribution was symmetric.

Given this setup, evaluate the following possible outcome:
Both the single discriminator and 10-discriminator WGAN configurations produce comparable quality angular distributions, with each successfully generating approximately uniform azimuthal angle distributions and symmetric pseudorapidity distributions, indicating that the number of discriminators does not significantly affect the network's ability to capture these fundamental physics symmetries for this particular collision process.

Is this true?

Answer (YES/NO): NO